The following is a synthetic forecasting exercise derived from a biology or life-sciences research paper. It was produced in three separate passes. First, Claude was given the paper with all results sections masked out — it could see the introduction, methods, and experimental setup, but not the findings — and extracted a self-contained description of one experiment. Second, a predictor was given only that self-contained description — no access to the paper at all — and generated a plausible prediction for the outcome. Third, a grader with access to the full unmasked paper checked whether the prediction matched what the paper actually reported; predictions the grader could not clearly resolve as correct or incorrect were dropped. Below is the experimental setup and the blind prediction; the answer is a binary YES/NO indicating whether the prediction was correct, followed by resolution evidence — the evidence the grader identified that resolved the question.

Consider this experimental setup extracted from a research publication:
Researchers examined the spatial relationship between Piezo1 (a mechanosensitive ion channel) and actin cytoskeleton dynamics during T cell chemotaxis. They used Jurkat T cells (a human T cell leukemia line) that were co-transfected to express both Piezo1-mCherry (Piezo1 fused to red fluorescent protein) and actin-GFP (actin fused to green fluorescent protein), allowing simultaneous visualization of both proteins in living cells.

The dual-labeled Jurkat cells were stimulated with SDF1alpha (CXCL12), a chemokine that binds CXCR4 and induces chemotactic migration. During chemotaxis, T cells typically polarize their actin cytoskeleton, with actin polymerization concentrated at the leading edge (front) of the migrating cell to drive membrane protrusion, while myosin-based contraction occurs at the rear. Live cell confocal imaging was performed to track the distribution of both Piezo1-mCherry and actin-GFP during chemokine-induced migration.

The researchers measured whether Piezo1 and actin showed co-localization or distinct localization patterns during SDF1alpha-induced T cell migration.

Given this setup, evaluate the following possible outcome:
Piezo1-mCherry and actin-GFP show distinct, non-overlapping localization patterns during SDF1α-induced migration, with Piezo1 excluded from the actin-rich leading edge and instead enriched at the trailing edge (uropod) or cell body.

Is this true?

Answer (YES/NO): NO